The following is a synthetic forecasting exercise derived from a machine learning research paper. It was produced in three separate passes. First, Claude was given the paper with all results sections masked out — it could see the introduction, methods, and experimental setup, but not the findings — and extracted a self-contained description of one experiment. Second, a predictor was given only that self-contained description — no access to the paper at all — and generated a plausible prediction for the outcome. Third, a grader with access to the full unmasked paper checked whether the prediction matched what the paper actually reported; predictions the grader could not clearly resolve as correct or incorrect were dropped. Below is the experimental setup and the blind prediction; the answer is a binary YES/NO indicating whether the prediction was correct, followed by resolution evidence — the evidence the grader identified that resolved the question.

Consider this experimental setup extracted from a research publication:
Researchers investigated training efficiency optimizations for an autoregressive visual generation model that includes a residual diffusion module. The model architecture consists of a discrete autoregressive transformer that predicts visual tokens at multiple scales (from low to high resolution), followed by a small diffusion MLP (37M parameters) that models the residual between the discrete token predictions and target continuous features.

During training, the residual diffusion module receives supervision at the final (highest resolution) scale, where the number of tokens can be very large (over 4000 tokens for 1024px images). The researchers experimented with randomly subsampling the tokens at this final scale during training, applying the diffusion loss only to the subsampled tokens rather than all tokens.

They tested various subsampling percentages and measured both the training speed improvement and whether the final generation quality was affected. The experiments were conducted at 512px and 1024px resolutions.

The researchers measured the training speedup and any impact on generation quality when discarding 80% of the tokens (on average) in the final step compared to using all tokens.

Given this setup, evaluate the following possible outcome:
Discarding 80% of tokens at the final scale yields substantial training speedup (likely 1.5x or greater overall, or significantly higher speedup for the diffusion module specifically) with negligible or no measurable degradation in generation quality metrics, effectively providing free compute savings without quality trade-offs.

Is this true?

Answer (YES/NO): YES